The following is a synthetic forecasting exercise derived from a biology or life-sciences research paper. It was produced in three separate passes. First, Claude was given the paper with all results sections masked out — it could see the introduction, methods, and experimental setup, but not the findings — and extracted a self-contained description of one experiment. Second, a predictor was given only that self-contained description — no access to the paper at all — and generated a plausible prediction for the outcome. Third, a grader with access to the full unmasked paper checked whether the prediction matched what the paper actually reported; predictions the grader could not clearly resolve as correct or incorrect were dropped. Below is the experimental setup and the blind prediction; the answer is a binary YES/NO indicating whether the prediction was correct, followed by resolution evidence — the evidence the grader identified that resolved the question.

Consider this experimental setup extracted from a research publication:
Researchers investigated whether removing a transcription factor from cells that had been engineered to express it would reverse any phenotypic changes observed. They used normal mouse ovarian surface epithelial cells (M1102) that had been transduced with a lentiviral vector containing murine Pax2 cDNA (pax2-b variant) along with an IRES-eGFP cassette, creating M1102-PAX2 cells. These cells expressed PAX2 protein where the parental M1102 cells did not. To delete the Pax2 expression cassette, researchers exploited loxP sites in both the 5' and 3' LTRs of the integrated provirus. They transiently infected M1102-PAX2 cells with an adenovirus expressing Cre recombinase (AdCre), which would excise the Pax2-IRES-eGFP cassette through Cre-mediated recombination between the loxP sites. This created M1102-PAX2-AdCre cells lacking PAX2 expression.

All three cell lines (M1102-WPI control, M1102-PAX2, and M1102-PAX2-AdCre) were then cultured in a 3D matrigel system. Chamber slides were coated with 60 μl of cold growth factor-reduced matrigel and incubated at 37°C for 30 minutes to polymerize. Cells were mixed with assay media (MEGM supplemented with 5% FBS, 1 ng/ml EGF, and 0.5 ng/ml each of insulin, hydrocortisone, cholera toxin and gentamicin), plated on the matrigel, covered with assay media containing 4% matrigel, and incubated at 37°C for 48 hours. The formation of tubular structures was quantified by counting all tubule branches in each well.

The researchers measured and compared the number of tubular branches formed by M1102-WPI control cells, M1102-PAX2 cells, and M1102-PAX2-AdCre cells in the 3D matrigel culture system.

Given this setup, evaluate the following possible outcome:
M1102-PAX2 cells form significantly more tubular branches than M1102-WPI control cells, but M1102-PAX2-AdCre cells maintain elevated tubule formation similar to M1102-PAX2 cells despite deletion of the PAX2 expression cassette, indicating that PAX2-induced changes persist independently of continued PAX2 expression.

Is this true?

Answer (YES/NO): NO